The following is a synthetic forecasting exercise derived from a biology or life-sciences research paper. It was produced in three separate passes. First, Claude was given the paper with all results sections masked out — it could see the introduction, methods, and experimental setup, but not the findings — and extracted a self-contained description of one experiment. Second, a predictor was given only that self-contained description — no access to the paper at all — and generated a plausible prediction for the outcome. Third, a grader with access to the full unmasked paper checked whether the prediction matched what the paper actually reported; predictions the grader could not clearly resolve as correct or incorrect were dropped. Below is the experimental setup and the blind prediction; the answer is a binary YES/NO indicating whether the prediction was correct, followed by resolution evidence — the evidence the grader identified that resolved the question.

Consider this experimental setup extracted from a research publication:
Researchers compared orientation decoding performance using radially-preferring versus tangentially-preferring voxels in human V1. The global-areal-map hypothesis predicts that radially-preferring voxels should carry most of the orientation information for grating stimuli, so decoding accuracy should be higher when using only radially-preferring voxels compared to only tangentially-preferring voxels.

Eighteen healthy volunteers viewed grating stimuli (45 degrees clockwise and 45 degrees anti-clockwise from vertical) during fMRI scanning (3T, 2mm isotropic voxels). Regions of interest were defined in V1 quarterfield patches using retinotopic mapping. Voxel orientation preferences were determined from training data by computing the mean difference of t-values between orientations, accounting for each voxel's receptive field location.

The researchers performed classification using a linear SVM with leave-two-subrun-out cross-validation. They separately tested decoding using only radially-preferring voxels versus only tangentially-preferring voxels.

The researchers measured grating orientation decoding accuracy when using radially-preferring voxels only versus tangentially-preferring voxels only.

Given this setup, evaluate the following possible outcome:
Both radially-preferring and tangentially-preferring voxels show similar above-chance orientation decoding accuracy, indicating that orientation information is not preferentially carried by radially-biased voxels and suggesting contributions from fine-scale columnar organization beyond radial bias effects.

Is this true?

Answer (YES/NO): NO